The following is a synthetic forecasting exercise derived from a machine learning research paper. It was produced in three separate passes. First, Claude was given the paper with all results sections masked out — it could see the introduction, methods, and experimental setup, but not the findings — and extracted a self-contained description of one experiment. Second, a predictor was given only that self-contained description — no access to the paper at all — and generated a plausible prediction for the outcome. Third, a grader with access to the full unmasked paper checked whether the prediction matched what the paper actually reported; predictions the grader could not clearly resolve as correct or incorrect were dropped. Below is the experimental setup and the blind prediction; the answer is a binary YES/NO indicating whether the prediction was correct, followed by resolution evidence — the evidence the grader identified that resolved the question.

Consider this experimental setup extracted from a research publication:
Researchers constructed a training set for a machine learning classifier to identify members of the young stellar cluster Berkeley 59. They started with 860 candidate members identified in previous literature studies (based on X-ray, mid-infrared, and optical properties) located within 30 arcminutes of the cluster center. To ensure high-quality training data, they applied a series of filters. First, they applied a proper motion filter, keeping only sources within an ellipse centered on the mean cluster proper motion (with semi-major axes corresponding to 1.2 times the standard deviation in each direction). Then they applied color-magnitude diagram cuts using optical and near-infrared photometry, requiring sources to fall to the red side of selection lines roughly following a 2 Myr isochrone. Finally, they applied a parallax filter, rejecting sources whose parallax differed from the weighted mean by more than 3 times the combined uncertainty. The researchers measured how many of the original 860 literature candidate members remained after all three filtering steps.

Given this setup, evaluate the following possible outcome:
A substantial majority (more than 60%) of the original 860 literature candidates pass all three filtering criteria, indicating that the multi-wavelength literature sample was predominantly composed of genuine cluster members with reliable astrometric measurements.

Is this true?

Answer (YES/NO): NO